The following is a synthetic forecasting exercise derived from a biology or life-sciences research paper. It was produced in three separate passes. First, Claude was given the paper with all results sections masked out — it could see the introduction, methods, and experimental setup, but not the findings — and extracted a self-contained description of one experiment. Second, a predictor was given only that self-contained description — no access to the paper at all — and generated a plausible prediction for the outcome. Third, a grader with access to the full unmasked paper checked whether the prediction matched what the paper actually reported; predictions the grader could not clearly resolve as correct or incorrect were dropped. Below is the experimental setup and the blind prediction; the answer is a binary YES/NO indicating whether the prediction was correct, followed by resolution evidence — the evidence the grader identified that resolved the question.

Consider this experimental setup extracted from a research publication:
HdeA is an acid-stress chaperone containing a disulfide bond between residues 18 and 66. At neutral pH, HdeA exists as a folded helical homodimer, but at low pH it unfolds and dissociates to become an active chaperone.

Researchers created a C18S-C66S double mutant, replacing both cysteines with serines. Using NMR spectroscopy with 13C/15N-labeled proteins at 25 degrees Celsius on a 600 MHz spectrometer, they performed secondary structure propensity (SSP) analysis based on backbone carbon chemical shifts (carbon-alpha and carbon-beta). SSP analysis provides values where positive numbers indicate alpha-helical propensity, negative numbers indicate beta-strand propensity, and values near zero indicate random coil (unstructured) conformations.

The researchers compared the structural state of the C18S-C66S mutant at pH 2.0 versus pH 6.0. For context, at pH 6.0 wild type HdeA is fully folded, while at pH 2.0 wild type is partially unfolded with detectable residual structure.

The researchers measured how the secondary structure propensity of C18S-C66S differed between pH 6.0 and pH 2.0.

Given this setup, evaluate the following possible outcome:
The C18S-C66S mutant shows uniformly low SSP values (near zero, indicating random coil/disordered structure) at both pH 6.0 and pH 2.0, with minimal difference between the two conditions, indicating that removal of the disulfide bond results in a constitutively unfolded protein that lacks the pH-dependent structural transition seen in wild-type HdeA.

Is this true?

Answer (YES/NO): NO